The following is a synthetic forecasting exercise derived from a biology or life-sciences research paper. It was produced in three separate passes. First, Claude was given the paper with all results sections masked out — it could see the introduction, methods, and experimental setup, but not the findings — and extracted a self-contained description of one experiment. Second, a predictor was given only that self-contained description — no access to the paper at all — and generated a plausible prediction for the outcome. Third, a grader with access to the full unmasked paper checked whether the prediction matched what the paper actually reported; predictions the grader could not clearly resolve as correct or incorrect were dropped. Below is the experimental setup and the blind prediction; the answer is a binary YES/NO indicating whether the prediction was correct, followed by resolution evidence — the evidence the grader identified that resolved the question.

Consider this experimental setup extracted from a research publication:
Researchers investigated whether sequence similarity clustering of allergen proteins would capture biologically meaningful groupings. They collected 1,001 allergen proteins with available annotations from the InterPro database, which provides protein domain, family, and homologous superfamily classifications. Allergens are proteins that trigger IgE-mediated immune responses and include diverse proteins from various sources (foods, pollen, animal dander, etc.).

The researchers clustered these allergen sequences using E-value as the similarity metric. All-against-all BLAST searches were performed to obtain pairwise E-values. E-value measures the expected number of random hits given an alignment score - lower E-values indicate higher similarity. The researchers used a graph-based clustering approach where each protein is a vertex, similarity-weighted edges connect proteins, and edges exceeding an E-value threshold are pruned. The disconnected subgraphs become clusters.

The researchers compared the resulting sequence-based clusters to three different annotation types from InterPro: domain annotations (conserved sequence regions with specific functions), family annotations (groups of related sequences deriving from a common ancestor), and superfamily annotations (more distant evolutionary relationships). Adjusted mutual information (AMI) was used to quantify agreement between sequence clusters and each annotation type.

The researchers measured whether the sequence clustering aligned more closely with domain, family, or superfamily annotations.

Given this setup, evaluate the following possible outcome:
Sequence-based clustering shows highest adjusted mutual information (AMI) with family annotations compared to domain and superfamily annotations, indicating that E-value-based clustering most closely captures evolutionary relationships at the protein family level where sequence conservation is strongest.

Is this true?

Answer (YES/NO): YES